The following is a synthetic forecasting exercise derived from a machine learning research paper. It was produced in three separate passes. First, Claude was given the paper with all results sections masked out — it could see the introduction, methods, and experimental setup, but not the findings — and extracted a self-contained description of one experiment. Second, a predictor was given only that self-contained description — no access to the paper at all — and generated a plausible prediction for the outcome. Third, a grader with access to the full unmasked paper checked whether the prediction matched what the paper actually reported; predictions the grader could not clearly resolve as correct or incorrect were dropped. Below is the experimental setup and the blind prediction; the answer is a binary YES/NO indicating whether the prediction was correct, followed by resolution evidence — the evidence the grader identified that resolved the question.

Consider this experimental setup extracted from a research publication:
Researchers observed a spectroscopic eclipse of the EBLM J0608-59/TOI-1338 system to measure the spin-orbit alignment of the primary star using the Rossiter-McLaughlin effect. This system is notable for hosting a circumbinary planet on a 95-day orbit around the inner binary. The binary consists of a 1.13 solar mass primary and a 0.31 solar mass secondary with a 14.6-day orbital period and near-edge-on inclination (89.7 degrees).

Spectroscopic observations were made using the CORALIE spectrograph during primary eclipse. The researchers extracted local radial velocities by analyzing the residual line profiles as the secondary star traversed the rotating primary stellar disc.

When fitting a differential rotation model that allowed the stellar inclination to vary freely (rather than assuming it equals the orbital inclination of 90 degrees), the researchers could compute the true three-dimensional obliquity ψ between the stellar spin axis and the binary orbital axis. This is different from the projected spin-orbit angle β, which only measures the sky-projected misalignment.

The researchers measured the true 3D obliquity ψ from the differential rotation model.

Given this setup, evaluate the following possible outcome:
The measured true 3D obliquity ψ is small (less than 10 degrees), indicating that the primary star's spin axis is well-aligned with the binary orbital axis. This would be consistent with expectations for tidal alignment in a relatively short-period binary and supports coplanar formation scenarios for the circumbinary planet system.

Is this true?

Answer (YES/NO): NO